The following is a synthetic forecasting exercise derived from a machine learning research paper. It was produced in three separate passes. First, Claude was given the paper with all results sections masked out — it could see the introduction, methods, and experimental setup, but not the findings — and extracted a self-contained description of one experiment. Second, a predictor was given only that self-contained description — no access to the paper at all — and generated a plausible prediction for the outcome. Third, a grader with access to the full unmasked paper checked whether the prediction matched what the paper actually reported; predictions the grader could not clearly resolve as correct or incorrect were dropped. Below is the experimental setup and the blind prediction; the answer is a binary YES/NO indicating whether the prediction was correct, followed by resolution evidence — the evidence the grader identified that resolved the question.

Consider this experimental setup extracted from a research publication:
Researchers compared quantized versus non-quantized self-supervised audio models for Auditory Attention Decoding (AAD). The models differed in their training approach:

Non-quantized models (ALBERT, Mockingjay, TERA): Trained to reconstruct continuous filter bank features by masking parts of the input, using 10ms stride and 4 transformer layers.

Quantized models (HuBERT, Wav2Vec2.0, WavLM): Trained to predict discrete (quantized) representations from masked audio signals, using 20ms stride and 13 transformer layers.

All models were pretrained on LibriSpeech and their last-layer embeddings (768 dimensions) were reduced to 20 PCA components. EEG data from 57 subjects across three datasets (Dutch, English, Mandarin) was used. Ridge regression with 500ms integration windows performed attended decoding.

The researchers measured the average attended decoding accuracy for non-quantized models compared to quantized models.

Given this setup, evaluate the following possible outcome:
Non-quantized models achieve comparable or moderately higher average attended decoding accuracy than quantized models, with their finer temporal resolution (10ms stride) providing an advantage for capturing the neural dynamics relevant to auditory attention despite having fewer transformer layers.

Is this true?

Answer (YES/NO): NO